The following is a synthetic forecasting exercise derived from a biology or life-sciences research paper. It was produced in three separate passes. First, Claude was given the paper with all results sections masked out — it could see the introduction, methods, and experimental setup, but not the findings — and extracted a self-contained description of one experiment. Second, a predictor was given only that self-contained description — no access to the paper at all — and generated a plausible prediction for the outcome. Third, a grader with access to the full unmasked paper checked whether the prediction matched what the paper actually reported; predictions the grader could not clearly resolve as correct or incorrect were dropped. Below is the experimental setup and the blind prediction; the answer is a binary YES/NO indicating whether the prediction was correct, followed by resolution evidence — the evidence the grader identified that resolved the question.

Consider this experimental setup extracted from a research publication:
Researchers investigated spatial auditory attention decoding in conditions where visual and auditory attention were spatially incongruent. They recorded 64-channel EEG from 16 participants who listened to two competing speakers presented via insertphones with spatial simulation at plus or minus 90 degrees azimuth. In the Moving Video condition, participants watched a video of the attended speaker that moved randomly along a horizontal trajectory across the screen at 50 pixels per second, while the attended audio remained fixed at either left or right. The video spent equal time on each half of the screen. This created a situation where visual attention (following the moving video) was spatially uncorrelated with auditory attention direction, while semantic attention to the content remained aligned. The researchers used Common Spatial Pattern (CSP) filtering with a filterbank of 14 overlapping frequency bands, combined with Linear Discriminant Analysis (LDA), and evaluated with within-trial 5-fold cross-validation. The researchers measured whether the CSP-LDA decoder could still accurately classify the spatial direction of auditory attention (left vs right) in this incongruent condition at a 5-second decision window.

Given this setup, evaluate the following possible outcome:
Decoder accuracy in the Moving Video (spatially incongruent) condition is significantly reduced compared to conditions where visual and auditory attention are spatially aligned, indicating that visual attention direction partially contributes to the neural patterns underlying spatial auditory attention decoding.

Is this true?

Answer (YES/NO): YES